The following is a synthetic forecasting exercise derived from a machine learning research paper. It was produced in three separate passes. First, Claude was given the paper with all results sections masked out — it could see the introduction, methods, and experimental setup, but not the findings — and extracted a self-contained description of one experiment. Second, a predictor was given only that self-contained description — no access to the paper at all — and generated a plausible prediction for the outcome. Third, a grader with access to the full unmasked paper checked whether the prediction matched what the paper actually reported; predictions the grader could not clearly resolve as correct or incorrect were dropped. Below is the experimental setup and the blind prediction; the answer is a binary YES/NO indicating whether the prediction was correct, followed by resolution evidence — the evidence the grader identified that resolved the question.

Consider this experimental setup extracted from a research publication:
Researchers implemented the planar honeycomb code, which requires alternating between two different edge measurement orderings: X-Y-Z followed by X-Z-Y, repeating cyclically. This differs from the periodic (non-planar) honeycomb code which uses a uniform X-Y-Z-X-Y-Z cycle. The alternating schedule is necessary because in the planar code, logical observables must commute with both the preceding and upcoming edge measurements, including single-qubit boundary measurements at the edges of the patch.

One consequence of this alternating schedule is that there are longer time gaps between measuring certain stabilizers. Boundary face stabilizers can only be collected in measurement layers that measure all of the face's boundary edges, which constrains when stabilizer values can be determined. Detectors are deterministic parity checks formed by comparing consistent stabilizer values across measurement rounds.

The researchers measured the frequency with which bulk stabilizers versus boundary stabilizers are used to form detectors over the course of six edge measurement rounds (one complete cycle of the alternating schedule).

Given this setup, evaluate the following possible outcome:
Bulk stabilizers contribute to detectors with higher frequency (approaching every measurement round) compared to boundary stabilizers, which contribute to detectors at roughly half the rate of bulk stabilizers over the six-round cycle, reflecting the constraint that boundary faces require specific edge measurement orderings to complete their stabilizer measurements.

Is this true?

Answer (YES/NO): NO